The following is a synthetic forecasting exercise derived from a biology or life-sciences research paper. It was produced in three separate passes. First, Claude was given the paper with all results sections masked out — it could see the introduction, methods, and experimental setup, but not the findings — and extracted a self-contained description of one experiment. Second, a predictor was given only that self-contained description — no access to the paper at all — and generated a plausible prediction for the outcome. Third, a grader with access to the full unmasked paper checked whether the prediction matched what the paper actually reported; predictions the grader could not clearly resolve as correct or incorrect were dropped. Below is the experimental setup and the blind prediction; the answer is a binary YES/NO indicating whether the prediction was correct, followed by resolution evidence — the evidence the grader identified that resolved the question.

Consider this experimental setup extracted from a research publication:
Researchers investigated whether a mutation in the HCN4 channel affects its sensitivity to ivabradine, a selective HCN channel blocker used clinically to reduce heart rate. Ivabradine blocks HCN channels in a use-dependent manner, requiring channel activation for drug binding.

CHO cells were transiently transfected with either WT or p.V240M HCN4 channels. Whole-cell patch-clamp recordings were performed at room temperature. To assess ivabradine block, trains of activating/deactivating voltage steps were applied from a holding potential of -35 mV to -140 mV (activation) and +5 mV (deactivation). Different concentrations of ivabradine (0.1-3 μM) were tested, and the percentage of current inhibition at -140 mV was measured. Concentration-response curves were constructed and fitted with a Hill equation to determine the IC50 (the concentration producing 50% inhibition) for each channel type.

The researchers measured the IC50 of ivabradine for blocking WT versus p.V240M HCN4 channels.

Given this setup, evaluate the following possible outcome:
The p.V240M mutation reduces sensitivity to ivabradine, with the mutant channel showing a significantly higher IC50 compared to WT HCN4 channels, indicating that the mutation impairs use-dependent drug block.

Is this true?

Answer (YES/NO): NO